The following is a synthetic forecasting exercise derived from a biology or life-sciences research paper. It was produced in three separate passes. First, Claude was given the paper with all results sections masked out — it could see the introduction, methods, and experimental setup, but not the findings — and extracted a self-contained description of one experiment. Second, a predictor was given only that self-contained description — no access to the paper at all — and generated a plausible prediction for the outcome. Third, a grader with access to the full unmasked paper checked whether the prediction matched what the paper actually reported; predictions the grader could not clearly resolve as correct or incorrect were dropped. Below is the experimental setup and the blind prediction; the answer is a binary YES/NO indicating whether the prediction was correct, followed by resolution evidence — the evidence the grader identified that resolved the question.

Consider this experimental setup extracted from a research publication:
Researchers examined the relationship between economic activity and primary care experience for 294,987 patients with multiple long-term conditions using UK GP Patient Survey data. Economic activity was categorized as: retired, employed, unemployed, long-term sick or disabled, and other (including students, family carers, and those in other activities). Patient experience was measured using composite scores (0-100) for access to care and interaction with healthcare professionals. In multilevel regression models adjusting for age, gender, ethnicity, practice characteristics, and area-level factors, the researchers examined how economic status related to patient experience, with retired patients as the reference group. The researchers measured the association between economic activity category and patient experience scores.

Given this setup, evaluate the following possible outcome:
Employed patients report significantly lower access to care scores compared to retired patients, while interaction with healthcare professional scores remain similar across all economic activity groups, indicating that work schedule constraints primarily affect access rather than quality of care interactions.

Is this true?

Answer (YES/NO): NO